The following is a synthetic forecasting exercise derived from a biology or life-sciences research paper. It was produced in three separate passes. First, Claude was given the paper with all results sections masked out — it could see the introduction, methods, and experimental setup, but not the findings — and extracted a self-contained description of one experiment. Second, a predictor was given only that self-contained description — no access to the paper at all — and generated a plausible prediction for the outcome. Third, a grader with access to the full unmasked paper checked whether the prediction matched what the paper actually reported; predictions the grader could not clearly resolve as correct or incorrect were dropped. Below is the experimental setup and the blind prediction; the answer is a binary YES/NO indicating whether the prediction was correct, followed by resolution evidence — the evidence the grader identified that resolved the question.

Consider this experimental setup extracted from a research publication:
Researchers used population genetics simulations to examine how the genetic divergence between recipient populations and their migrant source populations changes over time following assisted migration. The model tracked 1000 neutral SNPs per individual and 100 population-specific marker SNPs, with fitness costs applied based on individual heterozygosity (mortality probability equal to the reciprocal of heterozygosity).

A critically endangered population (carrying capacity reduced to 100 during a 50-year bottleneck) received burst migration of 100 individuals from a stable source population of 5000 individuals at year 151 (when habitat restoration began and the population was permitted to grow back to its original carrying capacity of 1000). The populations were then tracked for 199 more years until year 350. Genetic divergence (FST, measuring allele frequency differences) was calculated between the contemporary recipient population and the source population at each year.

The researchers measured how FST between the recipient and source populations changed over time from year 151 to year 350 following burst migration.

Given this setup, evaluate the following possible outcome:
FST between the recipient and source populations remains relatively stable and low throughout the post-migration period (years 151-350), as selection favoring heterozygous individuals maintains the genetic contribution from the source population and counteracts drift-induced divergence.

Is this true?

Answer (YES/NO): NO